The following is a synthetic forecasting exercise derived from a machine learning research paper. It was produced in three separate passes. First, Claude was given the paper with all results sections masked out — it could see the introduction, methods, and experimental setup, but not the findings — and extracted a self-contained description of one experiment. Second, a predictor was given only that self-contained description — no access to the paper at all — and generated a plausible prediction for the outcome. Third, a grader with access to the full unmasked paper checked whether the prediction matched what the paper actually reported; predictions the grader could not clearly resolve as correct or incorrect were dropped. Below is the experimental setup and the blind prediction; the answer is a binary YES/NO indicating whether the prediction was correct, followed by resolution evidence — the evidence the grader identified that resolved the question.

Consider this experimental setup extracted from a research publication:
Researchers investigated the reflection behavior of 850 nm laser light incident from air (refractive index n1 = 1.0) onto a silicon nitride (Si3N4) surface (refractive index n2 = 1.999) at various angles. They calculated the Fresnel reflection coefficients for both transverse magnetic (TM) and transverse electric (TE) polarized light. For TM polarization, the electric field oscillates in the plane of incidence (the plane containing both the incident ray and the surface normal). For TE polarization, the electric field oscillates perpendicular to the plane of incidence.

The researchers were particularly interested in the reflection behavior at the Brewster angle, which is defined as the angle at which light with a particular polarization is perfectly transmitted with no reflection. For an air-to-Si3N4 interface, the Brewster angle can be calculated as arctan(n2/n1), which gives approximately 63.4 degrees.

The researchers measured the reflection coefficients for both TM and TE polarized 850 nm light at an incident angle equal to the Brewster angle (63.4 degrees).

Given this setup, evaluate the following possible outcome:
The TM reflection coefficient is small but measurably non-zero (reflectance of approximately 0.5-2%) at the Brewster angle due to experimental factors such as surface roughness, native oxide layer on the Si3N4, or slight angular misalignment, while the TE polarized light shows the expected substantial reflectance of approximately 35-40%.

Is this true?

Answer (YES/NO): NO